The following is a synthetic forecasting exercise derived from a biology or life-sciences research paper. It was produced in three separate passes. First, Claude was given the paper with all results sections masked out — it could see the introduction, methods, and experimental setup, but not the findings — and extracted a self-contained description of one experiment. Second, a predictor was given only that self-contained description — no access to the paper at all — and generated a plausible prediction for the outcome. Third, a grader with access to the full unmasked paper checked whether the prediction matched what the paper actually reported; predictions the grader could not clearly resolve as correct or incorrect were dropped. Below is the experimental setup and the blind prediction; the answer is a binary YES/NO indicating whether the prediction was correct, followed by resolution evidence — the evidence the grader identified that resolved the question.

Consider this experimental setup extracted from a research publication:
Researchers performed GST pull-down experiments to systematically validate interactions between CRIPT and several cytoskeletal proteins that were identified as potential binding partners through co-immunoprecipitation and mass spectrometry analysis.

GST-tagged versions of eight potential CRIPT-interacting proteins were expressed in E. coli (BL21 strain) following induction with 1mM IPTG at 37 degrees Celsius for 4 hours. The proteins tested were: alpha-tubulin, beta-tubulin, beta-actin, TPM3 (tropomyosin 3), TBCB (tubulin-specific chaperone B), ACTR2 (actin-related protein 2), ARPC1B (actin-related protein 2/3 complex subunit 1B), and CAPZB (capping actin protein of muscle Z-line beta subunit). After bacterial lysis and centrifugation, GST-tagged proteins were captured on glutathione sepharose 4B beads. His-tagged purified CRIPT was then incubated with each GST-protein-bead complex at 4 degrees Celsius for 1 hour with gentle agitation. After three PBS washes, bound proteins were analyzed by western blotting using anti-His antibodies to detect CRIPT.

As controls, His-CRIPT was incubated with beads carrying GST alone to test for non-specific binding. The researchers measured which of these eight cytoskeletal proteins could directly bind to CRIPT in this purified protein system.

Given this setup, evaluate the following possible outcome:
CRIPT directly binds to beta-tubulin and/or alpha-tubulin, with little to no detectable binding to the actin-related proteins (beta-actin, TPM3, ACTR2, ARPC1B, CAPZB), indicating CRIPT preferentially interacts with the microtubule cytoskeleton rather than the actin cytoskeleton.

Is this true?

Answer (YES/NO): NO